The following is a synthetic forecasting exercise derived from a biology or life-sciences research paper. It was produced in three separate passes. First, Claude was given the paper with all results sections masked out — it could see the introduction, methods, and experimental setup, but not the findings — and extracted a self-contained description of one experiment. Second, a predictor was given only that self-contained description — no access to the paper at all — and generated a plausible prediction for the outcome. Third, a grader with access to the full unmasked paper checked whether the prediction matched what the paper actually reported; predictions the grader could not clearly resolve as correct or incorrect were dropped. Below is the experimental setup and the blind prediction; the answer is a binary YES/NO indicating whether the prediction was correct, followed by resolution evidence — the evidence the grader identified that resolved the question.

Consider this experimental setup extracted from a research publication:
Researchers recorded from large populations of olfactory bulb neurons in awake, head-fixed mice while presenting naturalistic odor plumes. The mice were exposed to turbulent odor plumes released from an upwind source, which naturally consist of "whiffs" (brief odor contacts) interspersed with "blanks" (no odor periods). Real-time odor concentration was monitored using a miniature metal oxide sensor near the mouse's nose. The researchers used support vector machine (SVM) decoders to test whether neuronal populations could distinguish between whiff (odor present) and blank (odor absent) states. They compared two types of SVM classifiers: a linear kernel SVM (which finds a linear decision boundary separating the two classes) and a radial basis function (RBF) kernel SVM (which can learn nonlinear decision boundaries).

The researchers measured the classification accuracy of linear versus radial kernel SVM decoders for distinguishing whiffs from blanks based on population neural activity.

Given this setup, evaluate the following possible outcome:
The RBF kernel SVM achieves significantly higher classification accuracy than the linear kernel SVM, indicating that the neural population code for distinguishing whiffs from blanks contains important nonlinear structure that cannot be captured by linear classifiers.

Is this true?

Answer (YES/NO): YES